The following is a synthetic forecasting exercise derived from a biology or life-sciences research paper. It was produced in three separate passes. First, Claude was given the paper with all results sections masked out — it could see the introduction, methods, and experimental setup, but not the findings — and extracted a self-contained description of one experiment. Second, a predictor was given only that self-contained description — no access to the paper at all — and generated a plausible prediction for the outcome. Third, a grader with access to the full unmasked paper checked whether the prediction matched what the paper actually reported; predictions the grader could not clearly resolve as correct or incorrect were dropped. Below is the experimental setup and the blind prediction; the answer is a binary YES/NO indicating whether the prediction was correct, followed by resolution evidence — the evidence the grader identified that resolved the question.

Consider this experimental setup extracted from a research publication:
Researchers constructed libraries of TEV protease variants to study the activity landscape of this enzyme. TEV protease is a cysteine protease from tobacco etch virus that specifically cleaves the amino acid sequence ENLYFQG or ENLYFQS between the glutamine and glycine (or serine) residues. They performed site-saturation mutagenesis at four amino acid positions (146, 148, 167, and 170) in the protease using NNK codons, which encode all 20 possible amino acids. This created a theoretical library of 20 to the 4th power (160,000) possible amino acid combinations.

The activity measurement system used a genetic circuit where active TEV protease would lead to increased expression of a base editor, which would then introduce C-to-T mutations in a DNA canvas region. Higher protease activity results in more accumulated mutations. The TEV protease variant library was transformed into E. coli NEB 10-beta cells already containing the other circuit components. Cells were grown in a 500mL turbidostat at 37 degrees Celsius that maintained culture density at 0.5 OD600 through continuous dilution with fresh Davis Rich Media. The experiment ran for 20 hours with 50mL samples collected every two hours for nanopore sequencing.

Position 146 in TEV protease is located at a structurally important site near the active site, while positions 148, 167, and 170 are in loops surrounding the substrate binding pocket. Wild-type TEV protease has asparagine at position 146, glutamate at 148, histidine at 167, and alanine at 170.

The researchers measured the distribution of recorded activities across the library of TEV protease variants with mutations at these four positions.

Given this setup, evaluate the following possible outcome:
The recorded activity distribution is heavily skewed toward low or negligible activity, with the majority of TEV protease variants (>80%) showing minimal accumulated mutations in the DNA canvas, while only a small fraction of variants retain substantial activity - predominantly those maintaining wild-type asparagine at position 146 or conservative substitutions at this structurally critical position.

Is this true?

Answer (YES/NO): NO